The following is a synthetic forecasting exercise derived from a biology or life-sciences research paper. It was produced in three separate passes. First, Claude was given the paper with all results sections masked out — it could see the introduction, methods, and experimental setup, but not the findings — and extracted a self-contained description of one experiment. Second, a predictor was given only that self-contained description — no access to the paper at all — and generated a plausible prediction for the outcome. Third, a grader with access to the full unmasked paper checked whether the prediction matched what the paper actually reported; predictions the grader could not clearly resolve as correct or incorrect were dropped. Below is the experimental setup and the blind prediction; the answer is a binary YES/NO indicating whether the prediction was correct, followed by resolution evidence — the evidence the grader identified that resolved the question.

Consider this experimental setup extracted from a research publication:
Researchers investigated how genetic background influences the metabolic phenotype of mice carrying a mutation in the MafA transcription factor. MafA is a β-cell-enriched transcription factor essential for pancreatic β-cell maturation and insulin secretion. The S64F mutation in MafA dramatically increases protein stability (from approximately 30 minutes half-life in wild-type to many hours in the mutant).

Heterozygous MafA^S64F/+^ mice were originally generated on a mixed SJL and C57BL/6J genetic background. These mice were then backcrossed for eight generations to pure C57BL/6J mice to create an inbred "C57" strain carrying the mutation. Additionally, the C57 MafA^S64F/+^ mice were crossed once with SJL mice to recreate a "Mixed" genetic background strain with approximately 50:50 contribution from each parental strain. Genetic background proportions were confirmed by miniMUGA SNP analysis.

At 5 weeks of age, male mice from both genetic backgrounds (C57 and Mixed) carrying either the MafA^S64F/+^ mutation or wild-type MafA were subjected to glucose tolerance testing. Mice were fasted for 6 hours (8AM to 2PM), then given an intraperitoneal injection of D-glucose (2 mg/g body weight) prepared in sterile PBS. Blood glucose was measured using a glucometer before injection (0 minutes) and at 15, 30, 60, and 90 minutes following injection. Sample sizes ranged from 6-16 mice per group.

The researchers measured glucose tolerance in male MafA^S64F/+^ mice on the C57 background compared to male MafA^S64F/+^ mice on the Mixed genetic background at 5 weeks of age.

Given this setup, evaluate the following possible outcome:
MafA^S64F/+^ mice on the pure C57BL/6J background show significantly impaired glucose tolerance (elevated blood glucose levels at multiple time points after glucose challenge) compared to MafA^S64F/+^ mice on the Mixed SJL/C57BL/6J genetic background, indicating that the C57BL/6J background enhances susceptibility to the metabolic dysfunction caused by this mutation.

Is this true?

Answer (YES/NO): NO